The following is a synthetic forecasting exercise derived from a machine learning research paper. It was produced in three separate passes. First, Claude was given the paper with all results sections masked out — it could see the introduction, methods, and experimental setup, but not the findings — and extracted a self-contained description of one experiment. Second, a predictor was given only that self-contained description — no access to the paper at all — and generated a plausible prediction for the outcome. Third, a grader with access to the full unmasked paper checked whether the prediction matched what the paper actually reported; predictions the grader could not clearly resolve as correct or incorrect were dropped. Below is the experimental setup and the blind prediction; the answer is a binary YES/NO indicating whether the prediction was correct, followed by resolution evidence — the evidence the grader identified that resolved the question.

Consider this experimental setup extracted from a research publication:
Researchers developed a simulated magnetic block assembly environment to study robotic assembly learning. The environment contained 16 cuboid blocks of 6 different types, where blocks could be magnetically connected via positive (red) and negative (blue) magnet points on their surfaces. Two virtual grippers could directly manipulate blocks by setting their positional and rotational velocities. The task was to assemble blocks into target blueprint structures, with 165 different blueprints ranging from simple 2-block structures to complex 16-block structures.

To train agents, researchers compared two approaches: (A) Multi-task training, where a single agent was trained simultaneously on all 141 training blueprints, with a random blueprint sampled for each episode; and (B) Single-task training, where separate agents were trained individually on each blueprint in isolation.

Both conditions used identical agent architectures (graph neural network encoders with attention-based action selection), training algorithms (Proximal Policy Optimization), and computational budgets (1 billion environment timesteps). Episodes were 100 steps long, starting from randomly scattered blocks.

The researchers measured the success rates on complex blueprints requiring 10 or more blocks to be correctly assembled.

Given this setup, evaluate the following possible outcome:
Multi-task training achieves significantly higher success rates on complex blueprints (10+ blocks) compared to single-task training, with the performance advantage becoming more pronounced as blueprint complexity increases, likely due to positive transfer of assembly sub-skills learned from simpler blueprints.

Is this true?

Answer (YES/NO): NO